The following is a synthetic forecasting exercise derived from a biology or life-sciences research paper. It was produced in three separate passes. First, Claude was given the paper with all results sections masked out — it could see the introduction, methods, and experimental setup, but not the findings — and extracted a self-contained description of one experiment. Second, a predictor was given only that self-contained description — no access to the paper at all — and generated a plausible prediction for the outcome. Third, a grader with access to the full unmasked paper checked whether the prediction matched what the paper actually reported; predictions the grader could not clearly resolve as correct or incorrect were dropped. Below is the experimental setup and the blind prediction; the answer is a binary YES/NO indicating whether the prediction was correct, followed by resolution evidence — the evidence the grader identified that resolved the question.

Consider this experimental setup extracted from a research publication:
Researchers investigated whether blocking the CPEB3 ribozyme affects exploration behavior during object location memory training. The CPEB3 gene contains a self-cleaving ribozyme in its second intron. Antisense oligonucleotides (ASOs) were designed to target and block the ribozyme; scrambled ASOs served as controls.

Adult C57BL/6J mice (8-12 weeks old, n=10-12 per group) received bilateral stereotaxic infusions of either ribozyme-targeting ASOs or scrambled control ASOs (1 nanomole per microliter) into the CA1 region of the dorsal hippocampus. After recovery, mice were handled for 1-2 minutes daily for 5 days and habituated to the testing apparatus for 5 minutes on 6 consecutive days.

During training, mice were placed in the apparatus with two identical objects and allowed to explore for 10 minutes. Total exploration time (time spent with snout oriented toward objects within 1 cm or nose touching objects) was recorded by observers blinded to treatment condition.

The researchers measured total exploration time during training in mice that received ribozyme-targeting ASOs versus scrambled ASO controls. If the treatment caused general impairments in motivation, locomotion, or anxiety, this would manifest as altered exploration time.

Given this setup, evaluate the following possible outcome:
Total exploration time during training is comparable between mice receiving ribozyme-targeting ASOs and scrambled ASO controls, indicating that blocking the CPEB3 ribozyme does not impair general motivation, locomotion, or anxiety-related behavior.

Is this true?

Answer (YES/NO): YES